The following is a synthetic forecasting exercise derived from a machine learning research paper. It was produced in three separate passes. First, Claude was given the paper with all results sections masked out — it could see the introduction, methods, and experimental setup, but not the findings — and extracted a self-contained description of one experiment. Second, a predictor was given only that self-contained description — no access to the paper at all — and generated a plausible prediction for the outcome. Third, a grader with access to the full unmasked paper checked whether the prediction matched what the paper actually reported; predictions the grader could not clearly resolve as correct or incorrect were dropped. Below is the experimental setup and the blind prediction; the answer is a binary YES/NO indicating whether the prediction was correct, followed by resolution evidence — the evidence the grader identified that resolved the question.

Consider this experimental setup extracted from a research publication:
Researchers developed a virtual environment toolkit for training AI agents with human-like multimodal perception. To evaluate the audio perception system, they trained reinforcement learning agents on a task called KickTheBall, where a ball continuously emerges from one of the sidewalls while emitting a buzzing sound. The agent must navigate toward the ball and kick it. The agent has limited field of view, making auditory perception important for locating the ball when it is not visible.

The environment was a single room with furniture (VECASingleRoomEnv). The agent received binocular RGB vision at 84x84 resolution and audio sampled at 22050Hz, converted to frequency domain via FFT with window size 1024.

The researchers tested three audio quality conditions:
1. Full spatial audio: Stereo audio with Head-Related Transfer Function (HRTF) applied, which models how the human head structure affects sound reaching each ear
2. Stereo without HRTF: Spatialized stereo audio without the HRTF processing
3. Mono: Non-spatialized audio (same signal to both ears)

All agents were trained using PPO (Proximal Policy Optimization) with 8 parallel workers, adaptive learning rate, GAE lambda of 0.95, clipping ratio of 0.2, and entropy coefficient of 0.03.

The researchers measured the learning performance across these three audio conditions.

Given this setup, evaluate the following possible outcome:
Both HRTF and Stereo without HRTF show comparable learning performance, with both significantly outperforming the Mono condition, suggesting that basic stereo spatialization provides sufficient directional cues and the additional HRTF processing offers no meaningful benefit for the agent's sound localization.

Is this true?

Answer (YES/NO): NO